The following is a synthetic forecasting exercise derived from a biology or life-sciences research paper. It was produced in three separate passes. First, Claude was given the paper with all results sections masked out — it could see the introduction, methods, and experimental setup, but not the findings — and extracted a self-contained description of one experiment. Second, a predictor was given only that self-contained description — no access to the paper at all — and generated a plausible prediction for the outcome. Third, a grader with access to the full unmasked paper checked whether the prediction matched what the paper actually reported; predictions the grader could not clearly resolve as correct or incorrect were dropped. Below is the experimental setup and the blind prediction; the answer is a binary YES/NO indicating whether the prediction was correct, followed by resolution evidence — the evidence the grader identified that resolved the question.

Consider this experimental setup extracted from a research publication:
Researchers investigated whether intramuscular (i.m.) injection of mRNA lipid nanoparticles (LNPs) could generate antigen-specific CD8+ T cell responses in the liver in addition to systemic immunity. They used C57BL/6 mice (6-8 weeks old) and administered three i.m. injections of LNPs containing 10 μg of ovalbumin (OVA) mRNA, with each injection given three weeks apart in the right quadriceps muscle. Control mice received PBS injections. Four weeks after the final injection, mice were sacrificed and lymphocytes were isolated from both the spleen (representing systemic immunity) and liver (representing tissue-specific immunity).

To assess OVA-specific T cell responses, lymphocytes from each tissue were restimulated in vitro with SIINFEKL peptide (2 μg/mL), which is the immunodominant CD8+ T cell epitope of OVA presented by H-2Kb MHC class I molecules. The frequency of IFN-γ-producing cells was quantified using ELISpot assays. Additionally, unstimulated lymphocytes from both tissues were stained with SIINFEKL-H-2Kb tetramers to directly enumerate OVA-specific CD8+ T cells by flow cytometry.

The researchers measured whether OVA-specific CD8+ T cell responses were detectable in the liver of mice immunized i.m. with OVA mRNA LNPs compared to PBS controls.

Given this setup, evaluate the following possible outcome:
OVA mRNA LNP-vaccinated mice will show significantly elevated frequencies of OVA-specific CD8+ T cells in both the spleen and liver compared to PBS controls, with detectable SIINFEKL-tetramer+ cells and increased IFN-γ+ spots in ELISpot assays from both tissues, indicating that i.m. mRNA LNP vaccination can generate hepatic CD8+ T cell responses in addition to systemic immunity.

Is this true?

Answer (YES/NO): YES